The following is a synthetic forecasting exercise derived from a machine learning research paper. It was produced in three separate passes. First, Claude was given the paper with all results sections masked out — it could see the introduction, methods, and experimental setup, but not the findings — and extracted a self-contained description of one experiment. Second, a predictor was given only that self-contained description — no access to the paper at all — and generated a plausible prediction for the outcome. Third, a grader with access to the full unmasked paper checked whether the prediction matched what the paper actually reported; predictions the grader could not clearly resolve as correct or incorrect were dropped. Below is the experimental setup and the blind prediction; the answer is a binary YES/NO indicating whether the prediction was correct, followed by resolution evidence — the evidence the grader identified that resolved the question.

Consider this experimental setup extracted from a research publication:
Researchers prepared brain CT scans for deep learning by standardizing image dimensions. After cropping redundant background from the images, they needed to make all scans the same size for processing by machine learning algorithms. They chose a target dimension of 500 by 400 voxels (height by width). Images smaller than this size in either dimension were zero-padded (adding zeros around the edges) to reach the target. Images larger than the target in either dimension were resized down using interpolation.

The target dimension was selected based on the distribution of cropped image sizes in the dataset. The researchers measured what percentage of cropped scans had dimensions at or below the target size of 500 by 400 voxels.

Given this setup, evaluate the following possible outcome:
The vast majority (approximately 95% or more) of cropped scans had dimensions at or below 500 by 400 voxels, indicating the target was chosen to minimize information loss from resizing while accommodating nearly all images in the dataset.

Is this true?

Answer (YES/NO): YES